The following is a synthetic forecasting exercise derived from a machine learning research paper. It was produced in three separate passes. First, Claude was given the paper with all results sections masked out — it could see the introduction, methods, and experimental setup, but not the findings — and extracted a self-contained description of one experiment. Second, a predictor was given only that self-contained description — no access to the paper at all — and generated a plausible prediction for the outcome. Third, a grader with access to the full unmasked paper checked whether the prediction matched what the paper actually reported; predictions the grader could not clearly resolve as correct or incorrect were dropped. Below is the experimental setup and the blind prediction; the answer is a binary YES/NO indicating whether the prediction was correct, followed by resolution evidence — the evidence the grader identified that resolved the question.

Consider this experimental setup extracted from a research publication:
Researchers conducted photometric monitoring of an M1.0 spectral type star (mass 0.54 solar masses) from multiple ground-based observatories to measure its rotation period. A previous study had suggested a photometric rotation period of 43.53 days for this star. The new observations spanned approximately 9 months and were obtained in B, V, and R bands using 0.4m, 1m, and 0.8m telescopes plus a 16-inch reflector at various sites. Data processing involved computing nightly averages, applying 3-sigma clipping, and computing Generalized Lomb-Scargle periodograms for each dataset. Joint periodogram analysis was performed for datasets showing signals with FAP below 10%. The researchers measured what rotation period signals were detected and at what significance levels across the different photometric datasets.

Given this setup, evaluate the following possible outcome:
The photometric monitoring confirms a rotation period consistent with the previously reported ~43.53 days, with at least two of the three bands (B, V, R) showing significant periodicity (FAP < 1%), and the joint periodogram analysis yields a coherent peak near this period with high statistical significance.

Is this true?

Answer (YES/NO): NO